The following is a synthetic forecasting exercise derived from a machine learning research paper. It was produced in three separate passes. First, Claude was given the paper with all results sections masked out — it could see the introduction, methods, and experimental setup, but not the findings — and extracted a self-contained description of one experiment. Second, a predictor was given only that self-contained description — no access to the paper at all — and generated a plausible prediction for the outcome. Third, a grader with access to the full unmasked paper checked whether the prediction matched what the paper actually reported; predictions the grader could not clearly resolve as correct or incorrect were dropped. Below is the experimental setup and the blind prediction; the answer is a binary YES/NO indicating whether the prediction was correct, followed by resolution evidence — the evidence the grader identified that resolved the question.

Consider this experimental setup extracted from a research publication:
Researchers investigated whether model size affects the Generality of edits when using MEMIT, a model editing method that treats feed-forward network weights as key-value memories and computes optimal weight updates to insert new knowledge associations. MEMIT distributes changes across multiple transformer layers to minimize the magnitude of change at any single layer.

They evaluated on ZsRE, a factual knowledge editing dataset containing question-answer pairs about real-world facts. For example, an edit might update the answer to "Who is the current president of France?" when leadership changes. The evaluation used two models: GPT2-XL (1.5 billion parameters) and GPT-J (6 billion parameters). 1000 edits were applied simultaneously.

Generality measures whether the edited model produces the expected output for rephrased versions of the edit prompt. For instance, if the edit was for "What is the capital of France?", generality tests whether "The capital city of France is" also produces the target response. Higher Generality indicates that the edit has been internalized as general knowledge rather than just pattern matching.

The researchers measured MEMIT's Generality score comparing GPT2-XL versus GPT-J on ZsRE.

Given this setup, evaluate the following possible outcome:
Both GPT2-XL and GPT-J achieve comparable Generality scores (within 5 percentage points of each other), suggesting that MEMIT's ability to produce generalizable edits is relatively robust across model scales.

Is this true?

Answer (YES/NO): NO